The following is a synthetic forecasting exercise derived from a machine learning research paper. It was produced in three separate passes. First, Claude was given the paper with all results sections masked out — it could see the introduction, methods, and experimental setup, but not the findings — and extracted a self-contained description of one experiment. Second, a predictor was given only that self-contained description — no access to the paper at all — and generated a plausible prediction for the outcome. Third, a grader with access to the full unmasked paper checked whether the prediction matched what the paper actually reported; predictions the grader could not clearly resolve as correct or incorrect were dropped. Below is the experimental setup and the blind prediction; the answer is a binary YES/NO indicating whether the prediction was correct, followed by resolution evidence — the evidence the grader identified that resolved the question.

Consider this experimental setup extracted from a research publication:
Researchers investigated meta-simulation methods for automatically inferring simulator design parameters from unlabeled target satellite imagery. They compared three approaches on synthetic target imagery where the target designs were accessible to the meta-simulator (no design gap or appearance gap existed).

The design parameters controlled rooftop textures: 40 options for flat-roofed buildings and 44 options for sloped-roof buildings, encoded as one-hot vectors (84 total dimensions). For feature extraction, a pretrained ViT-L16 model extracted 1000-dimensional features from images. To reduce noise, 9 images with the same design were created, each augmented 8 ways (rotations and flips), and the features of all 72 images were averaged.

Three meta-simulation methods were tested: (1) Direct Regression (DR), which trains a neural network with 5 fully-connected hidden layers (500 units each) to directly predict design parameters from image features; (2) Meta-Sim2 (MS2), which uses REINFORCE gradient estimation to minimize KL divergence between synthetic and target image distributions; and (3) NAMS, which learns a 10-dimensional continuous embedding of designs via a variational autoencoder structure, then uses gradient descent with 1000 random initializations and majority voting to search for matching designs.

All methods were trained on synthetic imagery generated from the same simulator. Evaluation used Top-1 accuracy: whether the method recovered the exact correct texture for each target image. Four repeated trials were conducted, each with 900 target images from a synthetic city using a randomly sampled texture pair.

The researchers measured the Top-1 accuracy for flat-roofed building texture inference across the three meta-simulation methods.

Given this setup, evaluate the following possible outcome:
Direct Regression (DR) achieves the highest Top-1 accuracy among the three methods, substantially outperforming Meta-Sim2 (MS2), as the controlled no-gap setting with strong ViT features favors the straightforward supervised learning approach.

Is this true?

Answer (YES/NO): YES